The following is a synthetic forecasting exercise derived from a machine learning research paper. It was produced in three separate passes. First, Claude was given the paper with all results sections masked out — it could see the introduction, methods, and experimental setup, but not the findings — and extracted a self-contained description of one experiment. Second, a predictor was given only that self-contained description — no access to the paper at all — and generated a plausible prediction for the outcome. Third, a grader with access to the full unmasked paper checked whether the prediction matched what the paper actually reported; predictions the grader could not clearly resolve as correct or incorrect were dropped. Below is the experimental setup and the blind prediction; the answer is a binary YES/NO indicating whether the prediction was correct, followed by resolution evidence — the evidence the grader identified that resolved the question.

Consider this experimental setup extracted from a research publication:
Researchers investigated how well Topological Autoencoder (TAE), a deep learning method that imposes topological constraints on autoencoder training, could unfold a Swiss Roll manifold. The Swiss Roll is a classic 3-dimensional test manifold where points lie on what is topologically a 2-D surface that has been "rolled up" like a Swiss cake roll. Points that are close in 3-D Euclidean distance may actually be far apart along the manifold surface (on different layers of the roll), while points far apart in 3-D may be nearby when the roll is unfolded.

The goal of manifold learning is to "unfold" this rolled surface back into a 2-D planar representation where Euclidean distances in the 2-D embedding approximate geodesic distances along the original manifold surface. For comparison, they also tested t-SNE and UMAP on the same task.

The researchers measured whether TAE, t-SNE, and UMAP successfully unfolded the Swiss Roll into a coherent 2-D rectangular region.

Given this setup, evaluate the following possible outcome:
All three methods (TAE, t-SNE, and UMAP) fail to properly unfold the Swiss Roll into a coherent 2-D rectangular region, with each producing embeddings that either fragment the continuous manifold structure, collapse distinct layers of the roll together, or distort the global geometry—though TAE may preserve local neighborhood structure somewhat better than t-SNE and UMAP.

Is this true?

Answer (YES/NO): NO